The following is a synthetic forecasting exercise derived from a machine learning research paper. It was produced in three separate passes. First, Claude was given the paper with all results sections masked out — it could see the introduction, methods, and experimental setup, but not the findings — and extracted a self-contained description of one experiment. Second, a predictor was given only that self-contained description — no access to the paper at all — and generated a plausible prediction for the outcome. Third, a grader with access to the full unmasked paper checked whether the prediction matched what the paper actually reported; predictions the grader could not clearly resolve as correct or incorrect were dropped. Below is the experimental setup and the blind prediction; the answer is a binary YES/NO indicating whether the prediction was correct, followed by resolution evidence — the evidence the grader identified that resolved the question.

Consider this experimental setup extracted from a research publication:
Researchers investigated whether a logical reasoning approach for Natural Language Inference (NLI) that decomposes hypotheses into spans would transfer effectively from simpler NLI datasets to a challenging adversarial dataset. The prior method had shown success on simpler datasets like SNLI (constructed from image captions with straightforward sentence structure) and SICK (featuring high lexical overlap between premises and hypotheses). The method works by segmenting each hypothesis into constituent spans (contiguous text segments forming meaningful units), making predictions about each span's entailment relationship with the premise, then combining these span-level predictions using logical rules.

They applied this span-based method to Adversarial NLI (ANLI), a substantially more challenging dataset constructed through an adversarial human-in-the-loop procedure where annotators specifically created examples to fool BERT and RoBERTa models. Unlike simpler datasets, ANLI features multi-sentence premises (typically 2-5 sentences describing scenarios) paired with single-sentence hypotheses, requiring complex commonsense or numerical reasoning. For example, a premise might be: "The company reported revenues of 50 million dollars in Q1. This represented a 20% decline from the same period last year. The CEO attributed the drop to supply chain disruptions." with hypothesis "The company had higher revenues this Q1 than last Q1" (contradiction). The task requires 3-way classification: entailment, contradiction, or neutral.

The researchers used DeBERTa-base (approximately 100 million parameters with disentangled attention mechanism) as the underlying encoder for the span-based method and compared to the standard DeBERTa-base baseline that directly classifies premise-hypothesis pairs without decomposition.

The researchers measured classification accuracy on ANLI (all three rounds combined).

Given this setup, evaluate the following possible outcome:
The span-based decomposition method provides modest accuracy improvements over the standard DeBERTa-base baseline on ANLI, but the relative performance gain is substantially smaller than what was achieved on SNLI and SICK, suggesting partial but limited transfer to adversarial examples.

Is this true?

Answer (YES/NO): NO